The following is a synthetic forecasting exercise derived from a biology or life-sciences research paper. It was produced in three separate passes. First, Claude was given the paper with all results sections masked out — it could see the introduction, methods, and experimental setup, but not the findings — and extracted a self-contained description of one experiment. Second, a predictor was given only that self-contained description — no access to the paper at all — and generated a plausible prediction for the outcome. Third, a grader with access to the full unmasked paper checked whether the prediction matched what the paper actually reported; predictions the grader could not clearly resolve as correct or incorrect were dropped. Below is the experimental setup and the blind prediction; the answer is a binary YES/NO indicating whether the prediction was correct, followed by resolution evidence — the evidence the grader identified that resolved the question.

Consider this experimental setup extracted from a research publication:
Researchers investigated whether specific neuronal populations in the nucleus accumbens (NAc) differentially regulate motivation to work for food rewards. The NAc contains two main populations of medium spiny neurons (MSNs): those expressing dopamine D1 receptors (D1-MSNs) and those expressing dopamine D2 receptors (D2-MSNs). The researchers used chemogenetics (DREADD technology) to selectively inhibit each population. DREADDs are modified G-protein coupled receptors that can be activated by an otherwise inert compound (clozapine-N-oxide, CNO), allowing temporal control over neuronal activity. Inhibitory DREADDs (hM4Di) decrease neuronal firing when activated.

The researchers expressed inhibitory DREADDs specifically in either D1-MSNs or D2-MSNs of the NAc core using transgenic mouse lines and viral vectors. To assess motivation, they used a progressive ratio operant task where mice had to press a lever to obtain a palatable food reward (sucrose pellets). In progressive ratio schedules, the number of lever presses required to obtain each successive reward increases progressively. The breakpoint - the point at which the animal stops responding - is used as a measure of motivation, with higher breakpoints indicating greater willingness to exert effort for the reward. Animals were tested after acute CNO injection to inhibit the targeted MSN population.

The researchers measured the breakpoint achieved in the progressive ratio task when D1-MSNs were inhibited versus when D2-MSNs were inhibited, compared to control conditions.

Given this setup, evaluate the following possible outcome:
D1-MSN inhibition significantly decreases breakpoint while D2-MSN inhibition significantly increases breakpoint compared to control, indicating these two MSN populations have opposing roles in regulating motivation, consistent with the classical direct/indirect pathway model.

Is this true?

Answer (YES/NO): YES